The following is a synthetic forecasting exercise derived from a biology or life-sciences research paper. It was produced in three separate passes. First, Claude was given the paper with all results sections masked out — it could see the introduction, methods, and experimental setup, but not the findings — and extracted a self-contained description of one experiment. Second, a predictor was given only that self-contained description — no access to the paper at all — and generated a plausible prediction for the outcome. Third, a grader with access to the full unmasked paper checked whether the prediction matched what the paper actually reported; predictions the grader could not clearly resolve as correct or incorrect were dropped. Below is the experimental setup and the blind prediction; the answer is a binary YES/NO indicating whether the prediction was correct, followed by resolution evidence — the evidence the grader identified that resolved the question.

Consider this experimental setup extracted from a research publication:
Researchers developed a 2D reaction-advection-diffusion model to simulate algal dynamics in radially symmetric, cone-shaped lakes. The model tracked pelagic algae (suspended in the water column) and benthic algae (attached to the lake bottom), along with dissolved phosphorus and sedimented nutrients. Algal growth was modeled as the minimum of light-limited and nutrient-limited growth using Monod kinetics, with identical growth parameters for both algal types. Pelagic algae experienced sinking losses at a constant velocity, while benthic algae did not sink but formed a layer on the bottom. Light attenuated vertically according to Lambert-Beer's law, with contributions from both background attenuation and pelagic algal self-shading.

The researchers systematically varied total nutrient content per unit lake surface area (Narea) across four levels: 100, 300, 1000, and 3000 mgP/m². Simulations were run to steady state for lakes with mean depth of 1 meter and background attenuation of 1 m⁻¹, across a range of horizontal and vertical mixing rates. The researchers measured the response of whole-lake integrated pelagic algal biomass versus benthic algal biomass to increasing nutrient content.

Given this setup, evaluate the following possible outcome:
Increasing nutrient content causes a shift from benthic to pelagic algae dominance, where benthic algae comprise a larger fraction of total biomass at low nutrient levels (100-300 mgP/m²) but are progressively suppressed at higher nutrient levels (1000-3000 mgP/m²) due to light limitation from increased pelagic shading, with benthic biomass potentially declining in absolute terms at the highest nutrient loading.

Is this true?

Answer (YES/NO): YES